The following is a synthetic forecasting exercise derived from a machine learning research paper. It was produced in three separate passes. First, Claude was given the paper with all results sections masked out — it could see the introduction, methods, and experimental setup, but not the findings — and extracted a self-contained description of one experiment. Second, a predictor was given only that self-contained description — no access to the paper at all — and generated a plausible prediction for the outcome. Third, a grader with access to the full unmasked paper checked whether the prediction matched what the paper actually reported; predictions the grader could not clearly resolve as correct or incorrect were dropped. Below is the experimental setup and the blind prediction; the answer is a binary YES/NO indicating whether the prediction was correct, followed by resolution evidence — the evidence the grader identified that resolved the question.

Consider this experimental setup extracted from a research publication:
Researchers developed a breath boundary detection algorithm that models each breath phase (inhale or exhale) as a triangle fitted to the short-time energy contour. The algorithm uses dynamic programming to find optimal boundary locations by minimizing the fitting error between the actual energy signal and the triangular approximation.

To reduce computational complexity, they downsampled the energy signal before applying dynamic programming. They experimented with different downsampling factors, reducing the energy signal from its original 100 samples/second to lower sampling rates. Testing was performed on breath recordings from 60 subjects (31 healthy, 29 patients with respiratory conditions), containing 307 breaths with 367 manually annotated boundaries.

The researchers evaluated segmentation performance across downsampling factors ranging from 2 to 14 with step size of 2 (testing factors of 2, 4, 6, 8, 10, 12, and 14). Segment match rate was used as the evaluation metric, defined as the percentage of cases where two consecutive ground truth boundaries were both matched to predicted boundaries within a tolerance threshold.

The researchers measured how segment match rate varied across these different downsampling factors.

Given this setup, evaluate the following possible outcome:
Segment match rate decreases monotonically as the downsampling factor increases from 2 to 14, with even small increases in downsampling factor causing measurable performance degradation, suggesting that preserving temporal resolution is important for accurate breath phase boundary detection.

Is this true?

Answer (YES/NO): NO